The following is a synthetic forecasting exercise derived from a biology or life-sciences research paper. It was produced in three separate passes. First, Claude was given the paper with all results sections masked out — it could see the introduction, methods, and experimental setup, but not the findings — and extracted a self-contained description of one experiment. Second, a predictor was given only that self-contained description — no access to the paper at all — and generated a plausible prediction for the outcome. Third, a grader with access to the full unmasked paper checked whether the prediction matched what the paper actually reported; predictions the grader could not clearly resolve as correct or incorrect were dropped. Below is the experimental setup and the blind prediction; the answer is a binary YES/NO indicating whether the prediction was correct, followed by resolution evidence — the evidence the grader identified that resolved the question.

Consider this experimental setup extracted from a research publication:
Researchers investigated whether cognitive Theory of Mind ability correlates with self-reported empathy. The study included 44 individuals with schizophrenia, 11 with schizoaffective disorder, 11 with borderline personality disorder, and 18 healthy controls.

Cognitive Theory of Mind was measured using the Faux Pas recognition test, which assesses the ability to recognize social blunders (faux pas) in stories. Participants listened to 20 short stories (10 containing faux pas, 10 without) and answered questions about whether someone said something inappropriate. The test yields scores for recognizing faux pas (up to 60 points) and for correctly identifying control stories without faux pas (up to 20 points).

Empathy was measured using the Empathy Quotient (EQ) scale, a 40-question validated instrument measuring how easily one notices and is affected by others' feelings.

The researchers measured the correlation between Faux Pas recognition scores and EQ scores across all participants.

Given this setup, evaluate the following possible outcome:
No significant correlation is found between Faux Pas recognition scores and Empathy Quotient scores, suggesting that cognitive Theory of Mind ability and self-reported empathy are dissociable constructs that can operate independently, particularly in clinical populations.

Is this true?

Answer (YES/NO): NO